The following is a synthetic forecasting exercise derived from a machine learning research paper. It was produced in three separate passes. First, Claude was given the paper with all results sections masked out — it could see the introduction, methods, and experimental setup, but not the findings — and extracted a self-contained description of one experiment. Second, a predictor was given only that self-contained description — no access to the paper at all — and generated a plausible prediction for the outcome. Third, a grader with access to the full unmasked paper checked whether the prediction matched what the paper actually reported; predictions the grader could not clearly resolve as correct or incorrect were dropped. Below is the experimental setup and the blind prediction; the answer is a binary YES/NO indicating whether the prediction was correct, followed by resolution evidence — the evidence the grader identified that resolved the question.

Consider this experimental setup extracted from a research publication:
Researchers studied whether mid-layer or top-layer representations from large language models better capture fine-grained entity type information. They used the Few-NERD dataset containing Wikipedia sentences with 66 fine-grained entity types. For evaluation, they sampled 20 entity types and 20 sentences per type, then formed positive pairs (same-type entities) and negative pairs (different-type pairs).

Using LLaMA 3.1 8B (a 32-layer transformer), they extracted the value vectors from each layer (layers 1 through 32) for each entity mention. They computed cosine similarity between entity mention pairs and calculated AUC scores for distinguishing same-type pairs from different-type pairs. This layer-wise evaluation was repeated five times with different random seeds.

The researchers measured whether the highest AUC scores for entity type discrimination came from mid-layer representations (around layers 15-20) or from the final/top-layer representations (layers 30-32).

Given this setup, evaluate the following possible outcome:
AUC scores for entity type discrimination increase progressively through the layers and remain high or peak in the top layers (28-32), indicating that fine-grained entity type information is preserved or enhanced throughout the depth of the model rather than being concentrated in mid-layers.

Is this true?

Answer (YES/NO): NO